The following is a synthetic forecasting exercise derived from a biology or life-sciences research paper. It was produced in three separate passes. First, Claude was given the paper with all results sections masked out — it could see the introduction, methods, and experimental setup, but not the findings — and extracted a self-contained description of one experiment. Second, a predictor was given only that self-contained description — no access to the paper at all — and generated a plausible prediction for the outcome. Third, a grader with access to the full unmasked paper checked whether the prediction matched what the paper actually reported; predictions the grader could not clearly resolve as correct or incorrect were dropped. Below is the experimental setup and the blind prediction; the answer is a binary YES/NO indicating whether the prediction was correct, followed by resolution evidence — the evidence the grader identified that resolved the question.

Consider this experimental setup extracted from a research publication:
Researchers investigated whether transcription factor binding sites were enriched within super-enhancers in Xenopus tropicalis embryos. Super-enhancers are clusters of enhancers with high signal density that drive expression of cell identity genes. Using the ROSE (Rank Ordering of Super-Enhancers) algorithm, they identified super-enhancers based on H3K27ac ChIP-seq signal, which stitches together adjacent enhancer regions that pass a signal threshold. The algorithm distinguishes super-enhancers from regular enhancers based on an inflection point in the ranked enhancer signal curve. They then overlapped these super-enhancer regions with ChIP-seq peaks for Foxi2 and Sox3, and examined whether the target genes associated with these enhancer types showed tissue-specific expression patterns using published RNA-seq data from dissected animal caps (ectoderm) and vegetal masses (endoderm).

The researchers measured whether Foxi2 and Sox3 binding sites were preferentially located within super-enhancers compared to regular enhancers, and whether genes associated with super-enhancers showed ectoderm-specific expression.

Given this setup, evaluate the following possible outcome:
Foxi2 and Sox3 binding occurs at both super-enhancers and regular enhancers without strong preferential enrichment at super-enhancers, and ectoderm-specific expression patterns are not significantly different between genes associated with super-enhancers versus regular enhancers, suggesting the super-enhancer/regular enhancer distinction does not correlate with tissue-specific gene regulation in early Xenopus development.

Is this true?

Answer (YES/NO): NO